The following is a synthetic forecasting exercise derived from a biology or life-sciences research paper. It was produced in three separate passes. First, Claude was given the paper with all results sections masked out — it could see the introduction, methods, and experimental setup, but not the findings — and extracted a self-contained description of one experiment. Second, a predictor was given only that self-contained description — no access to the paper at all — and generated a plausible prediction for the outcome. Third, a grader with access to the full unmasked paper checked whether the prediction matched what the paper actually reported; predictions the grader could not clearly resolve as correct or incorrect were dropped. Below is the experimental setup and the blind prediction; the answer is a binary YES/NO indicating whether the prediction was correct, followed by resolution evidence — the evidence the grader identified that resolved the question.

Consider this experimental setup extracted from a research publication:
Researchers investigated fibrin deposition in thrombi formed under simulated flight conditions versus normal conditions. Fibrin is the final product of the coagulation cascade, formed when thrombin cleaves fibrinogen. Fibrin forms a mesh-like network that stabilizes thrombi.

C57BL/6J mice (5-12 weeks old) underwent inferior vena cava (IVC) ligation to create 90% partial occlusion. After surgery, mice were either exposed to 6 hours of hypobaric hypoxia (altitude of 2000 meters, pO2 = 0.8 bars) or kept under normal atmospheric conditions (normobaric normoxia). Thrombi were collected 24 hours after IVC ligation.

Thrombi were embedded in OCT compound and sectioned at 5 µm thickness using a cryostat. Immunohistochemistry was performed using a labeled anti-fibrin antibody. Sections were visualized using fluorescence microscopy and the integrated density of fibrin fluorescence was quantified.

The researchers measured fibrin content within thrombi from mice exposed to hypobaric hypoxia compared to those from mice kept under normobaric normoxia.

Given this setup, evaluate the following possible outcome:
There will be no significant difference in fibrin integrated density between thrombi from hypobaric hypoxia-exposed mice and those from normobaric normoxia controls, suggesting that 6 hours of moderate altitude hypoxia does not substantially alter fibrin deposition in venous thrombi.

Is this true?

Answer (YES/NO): NO